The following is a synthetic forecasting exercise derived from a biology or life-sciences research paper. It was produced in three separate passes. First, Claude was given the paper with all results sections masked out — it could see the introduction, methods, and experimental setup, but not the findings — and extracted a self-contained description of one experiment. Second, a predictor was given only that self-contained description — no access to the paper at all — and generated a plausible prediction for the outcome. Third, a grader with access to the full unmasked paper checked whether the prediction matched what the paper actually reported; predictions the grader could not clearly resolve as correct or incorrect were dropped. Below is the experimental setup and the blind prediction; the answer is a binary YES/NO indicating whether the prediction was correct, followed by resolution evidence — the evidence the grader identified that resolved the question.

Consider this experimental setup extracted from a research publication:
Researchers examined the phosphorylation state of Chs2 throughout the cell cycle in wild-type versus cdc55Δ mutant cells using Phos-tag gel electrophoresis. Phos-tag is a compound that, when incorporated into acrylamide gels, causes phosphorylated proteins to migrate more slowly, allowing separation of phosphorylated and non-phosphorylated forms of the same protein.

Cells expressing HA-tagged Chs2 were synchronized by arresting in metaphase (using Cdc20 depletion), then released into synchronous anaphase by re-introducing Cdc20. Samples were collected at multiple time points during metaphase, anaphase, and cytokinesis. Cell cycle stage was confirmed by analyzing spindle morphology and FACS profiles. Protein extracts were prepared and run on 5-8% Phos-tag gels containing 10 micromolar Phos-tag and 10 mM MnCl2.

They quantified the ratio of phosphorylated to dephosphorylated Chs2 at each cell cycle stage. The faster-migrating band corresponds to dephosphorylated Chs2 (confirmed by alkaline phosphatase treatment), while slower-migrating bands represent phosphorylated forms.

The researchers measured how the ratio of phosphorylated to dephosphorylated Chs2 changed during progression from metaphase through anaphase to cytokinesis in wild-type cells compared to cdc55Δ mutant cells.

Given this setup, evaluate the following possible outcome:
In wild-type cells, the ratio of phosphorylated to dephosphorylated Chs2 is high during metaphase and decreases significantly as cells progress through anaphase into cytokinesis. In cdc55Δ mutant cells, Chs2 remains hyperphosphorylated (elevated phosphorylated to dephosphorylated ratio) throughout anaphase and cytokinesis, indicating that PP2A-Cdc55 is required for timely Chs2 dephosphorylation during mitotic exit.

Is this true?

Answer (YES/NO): YES